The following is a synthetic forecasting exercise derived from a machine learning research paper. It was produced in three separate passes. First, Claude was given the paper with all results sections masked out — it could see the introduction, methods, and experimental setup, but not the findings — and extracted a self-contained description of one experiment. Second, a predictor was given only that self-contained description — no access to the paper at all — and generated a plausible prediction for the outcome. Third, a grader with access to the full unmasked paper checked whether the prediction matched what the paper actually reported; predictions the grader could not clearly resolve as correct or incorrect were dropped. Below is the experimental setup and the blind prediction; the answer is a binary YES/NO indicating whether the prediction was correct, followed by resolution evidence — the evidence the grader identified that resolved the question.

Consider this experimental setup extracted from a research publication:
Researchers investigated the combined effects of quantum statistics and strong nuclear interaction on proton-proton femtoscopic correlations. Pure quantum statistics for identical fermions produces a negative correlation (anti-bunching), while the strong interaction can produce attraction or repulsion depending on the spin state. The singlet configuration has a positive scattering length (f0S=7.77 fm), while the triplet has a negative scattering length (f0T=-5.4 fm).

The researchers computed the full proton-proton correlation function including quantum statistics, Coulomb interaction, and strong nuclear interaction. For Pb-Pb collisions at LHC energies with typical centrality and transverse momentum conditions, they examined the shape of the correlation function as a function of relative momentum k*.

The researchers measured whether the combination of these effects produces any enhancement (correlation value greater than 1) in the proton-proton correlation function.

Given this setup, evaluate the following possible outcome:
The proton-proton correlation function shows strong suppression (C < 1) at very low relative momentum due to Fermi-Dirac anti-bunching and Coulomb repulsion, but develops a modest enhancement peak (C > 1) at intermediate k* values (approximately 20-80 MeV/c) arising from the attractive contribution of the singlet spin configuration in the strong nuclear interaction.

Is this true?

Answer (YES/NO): YES